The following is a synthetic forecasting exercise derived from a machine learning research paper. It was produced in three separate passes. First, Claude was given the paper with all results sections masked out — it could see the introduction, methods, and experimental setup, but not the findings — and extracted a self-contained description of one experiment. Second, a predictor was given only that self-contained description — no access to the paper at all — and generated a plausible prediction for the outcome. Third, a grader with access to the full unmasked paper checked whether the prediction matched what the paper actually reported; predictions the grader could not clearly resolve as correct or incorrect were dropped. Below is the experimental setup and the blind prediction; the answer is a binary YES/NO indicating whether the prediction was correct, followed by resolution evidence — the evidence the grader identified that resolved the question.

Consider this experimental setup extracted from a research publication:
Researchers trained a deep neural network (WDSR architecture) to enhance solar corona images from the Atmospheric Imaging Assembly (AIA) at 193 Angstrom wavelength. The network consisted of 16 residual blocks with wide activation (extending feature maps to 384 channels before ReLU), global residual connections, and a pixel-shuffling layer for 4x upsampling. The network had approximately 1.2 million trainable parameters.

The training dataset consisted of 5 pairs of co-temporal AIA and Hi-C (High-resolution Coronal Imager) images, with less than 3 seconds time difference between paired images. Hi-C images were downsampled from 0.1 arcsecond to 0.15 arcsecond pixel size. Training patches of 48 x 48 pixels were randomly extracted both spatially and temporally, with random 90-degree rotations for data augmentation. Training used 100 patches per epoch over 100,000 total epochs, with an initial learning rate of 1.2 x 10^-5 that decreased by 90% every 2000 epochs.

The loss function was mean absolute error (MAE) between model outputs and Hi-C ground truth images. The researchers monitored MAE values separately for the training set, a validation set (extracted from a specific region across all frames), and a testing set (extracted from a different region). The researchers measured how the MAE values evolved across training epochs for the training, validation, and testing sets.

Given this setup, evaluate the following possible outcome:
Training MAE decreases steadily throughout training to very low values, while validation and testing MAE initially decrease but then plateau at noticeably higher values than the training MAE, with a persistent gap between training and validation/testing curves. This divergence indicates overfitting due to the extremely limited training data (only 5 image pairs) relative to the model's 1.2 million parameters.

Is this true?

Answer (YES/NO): NO